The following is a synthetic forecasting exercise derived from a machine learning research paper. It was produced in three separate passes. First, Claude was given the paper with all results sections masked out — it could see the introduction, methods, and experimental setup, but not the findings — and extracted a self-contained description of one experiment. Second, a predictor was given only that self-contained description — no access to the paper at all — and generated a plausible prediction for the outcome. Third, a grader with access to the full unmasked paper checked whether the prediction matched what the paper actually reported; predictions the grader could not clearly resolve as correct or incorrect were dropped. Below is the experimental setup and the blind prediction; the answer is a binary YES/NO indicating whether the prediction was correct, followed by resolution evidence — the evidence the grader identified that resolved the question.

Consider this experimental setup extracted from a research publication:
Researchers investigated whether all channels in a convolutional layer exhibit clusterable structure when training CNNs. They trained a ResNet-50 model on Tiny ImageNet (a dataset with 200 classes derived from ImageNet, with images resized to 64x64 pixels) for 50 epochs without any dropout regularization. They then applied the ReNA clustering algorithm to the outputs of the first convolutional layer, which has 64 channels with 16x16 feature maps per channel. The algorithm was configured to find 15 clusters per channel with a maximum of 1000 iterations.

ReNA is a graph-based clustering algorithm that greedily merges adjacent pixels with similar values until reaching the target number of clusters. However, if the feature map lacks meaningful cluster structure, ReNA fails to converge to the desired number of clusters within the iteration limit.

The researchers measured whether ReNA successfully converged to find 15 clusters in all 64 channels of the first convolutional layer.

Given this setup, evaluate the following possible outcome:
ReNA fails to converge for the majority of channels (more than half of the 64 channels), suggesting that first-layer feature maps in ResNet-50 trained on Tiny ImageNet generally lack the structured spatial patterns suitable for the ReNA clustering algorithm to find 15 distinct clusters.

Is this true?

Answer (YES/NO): NO